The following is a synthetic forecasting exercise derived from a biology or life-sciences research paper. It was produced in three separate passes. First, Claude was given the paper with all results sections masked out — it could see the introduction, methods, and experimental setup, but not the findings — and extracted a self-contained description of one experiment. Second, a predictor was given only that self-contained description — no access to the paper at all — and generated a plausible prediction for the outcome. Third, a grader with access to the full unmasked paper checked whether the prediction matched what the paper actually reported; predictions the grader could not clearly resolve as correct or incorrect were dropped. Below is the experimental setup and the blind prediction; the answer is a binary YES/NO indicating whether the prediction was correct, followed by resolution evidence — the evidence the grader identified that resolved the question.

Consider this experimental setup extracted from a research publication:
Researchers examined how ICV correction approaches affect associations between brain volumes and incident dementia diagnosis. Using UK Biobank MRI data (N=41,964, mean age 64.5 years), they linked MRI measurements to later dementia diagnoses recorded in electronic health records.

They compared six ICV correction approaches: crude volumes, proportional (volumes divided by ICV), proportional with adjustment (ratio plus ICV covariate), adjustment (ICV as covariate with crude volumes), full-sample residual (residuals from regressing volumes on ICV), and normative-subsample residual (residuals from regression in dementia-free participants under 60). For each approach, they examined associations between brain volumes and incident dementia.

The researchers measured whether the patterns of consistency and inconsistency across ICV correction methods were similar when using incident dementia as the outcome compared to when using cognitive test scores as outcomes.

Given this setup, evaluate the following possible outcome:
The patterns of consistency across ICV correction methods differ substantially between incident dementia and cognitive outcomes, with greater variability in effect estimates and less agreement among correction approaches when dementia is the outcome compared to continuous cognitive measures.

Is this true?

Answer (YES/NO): NO